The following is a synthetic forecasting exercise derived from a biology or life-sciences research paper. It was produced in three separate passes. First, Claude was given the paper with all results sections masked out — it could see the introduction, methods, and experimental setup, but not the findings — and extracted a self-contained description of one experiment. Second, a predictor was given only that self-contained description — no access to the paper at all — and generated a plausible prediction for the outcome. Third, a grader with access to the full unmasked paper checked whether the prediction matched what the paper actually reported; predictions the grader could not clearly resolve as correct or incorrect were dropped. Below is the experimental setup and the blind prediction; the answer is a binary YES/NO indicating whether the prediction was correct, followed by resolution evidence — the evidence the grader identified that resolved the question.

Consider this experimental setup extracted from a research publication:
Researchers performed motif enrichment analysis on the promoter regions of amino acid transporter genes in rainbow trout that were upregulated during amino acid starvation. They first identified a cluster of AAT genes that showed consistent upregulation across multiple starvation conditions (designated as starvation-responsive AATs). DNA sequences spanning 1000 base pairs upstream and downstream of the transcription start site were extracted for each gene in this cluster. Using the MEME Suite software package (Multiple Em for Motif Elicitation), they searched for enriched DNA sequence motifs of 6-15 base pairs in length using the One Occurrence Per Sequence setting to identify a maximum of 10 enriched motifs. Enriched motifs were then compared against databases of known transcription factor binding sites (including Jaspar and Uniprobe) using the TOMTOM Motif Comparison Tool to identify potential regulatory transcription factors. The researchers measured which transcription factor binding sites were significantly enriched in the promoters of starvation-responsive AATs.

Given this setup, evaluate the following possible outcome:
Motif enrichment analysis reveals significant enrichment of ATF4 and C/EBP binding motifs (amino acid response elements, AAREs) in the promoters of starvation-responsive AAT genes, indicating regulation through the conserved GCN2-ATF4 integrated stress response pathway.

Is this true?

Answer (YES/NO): NO